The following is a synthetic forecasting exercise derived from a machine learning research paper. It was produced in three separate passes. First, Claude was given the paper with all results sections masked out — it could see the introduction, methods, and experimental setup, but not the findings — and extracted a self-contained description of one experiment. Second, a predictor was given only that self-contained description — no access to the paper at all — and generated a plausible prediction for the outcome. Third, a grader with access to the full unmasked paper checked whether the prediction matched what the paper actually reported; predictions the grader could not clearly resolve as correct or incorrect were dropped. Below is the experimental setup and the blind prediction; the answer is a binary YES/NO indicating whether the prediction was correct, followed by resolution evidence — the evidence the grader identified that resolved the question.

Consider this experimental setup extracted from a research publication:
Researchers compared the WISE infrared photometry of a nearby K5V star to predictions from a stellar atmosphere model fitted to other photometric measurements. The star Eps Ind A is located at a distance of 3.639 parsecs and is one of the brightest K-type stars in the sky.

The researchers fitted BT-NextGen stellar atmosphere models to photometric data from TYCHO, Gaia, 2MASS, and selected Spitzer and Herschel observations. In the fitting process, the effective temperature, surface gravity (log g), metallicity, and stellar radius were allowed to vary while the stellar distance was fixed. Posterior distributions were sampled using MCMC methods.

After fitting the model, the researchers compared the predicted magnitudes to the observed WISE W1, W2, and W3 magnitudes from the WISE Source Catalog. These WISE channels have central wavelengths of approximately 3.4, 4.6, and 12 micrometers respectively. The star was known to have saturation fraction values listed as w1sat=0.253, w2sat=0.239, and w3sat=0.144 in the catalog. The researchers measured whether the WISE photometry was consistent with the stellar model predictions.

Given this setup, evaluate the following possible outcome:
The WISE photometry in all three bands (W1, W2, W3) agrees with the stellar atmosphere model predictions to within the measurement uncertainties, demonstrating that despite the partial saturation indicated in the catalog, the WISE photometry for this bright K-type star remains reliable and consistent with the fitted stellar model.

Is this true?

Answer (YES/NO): NO